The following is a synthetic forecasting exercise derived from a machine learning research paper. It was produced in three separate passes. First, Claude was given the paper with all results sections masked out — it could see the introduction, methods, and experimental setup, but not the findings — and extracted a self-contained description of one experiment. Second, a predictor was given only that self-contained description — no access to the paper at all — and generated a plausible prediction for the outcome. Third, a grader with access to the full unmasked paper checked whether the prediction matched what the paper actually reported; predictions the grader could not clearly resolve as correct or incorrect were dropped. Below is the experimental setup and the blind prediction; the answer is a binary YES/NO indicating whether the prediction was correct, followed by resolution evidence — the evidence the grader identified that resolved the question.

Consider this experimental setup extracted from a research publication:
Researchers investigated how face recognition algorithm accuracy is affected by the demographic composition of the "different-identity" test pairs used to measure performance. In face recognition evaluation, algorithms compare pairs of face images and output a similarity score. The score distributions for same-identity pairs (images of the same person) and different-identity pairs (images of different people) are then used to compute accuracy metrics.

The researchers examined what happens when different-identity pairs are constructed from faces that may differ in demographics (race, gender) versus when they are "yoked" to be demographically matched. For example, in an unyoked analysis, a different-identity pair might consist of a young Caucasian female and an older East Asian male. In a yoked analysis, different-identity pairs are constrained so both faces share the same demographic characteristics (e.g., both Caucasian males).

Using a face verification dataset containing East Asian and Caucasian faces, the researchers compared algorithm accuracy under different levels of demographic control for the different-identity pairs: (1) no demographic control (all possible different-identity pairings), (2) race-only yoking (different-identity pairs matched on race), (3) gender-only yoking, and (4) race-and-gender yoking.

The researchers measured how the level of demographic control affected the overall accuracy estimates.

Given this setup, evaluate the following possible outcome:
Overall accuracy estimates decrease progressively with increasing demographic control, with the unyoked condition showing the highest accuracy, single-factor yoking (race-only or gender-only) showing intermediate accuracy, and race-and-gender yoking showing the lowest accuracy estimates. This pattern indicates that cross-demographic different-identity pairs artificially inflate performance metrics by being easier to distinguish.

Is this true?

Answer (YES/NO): YES